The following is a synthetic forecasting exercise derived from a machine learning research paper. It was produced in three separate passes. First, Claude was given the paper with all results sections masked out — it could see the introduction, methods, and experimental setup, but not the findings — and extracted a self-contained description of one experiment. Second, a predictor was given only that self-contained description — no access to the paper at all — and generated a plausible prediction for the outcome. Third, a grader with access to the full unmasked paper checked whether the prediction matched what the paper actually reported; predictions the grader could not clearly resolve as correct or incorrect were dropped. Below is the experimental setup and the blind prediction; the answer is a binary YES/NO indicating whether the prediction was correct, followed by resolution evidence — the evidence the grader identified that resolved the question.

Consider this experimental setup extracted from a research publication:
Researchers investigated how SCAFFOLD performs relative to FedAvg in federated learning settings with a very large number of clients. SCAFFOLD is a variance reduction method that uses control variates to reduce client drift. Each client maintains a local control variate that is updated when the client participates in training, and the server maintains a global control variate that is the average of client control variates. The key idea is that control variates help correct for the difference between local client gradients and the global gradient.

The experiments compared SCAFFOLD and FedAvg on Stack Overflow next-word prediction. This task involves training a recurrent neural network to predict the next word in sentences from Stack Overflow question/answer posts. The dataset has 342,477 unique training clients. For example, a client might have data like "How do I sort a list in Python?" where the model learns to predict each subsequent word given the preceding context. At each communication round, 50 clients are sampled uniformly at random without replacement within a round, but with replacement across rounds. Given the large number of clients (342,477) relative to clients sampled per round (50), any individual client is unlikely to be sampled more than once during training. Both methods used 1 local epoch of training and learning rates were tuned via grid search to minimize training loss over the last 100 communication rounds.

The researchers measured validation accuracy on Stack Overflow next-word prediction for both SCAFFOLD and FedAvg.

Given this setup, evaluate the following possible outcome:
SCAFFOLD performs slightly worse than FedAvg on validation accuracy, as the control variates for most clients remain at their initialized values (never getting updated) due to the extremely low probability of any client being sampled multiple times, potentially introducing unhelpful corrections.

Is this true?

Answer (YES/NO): NO